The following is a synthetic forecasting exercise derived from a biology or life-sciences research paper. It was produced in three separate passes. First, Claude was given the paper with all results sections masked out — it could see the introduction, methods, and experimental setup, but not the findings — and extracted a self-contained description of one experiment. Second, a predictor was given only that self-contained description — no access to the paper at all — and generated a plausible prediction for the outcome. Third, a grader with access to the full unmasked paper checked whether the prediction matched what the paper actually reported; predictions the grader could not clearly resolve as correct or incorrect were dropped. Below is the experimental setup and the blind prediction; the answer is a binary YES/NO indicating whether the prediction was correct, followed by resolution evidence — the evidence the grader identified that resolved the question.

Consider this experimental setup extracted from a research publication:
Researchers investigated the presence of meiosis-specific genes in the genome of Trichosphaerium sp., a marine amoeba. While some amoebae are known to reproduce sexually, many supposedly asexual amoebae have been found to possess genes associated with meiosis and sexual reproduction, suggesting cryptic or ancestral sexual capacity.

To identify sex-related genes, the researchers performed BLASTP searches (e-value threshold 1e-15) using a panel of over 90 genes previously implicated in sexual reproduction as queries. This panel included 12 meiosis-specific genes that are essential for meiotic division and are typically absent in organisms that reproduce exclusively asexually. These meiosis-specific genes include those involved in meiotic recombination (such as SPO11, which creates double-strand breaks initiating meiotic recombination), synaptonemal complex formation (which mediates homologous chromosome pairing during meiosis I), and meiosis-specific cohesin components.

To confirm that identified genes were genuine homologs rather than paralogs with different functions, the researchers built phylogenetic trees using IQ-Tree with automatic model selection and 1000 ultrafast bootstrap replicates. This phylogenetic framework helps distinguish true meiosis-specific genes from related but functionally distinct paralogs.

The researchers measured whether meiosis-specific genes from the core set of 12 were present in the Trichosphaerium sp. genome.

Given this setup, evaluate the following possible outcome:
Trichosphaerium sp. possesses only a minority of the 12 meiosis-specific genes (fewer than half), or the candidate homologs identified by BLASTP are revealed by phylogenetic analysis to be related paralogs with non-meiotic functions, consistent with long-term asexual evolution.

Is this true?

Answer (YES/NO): NO